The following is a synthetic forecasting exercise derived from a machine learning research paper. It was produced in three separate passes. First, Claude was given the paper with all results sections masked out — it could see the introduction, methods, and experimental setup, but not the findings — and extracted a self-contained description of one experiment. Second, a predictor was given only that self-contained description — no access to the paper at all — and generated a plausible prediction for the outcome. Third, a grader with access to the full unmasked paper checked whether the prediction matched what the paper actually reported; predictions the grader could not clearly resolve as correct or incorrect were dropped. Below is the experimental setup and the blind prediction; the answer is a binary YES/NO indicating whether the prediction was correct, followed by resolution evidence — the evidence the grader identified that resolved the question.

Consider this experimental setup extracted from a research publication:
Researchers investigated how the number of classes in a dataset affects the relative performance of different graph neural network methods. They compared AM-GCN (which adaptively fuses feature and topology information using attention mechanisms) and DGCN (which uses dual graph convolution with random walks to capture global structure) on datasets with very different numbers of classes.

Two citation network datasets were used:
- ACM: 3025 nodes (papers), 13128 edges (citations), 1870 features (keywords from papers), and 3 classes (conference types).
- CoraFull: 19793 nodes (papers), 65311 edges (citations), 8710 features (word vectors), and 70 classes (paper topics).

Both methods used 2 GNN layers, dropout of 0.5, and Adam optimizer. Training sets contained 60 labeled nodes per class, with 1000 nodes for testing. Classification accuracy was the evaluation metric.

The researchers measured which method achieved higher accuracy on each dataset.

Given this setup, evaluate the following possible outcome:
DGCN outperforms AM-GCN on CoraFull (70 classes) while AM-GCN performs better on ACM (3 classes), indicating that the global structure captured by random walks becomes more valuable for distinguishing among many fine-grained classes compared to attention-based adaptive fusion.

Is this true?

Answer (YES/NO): YES